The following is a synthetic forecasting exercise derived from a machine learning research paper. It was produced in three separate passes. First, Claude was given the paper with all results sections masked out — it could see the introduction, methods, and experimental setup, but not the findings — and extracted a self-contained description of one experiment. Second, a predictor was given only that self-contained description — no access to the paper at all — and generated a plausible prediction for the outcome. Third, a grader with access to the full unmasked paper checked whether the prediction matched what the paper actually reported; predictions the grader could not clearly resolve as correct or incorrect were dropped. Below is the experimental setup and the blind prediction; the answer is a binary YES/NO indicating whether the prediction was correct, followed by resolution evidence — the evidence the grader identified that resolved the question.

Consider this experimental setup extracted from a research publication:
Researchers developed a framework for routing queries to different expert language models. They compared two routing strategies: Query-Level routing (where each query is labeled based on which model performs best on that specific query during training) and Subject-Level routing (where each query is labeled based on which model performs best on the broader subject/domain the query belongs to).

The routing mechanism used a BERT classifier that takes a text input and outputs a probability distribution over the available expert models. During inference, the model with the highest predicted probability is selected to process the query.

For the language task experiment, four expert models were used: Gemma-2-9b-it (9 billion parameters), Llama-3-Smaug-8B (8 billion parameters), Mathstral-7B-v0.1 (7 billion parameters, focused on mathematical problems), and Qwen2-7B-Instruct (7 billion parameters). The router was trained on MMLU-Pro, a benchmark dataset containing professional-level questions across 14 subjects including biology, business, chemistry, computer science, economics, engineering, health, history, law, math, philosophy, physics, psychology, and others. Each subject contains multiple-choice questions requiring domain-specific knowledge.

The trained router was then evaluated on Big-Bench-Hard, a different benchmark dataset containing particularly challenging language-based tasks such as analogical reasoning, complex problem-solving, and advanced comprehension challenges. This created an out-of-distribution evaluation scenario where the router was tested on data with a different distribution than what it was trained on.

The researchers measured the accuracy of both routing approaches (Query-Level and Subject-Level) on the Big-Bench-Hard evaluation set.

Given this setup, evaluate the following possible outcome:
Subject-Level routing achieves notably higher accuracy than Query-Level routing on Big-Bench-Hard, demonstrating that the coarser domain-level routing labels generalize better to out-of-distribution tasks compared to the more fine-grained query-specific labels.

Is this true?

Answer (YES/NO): YES